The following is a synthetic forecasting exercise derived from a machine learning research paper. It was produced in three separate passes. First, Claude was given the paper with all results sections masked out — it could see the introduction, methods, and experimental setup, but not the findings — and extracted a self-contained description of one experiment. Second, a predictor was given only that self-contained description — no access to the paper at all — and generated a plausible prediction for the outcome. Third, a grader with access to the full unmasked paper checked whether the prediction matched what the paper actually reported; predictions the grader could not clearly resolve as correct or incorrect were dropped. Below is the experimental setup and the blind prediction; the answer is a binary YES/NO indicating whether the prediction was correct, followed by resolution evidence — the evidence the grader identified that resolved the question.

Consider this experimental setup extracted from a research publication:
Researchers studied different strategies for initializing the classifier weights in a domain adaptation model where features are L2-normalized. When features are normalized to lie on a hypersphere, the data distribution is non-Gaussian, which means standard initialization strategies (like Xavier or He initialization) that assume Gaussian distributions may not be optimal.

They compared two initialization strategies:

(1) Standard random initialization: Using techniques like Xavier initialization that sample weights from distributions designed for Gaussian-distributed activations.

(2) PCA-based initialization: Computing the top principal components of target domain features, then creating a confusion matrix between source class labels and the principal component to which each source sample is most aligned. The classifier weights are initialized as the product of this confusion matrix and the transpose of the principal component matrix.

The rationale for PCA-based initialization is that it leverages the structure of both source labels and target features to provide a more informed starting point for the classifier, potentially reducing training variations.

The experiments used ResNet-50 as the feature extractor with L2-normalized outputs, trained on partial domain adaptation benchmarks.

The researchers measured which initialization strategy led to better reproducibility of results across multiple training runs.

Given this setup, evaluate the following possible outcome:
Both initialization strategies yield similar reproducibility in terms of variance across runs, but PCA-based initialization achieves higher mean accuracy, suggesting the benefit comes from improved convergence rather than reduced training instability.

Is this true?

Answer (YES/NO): NO